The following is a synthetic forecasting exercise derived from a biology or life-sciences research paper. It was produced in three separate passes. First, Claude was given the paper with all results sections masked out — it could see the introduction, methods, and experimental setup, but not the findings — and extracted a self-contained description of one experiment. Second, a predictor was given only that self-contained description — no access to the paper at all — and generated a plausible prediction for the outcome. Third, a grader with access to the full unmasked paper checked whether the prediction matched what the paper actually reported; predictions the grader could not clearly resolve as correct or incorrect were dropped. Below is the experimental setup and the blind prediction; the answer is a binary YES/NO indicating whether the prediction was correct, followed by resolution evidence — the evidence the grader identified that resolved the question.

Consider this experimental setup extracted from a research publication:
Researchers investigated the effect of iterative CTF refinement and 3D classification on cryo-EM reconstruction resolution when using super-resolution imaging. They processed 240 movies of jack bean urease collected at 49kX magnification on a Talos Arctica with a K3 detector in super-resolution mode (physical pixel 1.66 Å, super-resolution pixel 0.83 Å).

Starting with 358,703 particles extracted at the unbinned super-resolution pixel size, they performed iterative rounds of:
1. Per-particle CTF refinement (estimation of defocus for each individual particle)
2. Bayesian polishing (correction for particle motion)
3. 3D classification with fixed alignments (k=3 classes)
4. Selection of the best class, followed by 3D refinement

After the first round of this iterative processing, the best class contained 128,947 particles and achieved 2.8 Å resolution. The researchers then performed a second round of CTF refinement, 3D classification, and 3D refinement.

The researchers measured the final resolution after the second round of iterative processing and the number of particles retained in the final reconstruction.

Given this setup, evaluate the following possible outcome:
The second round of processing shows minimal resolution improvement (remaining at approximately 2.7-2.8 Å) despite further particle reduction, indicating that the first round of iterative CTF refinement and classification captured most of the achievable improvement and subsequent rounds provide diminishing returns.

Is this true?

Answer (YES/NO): YES